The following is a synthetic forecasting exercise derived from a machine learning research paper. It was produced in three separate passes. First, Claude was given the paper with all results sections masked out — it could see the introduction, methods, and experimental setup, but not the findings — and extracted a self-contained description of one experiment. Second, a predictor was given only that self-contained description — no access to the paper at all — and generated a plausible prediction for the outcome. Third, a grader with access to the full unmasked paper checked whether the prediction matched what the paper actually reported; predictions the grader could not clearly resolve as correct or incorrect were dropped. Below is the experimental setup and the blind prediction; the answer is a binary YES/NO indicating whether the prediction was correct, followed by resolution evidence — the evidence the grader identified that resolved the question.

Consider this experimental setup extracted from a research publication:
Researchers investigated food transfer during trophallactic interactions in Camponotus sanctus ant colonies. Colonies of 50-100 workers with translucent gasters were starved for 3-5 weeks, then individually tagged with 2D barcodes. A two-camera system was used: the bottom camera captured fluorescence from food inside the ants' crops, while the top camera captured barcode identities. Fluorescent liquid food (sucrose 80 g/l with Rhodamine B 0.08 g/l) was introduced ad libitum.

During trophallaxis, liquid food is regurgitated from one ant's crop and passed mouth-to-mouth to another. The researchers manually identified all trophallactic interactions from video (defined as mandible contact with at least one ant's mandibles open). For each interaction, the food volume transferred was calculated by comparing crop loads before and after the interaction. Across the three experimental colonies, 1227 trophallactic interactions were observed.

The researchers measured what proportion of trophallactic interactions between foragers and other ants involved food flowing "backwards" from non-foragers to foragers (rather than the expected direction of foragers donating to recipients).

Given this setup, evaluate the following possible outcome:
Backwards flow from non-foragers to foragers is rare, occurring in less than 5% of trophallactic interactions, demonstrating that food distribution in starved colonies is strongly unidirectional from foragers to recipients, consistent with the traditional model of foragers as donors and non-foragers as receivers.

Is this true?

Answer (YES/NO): NO